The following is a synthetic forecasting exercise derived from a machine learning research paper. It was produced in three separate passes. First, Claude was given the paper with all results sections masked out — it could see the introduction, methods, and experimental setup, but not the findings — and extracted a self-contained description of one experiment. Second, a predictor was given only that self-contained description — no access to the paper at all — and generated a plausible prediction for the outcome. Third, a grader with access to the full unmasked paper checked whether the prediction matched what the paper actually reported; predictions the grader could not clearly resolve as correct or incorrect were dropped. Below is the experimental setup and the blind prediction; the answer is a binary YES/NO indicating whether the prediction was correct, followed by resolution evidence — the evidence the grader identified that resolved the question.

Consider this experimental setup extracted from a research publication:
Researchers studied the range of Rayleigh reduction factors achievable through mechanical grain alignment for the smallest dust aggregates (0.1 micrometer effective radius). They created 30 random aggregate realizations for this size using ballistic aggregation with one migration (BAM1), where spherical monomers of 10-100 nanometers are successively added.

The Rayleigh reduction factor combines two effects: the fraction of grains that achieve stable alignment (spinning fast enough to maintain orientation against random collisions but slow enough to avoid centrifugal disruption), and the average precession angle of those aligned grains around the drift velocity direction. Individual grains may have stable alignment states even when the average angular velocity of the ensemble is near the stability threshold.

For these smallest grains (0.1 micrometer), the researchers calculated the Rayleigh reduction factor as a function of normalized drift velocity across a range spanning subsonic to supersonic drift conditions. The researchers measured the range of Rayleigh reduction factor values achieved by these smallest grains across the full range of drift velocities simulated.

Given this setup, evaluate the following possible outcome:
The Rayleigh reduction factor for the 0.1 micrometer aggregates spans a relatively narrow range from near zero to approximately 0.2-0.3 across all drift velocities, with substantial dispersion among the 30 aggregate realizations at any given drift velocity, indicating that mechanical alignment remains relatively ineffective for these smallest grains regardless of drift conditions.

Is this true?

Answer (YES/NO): NO